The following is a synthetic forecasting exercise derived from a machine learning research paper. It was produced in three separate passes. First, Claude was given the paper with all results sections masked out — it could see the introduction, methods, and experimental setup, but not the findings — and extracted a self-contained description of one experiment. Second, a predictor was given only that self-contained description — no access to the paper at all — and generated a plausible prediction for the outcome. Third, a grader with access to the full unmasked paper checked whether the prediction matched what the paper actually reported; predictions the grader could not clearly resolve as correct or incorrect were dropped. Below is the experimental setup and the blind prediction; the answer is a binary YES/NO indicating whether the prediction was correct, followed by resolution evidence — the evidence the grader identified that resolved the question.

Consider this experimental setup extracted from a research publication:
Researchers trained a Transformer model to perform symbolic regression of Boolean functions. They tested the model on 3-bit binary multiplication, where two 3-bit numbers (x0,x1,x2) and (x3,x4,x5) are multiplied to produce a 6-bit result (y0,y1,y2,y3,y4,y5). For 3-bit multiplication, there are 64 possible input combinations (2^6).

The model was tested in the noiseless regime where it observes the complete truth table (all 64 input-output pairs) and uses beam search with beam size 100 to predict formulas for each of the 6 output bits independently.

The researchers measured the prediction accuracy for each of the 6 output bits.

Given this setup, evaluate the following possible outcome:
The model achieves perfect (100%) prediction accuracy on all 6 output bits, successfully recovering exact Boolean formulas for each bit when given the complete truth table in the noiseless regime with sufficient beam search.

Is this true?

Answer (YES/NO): NO